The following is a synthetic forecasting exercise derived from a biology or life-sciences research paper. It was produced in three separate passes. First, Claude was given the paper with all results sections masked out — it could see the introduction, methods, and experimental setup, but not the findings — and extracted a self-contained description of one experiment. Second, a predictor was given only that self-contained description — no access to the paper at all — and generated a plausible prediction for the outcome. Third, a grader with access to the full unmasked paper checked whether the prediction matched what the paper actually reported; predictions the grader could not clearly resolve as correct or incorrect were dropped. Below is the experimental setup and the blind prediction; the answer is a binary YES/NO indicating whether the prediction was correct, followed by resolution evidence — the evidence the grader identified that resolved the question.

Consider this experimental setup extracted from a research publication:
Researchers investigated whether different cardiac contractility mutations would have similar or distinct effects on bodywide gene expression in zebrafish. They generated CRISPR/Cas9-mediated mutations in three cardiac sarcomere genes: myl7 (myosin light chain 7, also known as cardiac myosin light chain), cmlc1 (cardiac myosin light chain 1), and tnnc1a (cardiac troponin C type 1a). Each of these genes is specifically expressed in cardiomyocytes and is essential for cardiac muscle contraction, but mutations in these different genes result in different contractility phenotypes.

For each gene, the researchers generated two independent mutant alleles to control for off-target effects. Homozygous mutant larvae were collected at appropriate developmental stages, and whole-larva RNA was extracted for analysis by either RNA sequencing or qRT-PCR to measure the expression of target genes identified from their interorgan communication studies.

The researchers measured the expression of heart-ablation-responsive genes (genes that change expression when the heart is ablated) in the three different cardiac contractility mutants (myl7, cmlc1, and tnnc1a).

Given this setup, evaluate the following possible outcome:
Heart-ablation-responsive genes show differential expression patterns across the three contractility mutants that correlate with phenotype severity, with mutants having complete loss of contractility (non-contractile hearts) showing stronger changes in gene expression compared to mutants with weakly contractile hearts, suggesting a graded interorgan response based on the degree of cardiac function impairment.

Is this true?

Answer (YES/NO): NO